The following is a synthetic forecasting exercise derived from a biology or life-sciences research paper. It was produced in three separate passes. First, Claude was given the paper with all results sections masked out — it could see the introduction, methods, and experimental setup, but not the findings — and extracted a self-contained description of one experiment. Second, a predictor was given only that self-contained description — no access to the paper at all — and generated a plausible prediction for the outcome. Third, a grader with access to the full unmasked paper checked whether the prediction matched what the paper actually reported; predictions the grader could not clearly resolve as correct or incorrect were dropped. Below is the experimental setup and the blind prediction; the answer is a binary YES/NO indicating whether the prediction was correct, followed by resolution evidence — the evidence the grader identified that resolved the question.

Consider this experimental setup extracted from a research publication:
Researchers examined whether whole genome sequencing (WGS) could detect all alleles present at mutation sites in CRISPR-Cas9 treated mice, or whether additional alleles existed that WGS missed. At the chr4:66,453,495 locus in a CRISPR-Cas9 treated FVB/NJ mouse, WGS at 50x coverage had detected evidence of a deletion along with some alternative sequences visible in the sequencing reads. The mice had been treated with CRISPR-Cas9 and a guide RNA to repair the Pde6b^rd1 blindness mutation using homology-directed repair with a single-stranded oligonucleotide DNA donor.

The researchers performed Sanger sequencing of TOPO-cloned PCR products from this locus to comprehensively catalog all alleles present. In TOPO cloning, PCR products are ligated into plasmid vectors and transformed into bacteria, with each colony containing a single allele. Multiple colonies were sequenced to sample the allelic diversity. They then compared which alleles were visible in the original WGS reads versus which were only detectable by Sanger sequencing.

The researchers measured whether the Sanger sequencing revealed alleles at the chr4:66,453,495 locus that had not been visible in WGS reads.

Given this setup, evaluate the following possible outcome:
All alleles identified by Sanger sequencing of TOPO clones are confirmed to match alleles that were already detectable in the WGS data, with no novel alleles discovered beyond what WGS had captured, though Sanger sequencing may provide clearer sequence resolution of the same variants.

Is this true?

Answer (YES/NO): NO